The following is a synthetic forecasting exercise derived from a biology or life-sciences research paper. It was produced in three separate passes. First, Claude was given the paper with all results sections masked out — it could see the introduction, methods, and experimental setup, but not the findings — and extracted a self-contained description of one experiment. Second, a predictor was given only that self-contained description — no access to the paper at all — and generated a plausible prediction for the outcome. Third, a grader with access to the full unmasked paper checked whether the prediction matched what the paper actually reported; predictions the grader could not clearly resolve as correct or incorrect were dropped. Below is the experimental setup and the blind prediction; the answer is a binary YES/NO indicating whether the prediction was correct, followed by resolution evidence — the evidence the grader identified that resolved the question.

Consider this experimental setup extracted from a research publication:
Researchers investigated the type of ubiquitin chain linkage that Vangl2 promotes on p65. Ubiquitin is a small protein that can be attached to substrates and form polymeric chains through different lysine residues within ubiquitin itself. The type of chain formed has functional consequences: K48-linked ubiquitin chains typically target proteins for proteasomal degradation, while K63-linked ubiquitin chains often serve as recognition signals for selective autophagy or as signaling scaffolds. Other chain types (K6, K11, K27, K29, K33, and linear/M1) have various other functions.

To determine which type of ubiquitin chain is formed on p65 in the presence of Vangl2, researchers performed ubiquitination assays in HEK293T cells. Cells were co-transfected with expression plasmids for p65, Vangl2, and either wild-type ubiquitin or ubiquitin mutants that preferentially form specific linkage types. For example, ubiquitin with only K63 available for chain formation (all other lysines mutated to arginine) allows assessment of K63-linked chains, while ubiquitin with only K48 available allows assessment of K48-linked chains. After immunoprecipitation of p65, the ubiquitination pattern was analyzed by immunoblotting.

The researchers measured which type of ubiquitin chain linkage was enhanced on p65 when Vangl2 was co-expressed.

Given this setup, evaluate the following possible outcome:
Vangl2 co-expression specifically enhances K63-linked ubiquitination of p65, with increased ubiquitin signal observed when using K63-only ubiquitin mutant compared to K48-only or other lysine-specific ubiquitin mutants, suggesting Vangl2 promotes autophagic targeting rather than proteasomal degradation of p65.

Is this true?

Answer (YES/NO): YES